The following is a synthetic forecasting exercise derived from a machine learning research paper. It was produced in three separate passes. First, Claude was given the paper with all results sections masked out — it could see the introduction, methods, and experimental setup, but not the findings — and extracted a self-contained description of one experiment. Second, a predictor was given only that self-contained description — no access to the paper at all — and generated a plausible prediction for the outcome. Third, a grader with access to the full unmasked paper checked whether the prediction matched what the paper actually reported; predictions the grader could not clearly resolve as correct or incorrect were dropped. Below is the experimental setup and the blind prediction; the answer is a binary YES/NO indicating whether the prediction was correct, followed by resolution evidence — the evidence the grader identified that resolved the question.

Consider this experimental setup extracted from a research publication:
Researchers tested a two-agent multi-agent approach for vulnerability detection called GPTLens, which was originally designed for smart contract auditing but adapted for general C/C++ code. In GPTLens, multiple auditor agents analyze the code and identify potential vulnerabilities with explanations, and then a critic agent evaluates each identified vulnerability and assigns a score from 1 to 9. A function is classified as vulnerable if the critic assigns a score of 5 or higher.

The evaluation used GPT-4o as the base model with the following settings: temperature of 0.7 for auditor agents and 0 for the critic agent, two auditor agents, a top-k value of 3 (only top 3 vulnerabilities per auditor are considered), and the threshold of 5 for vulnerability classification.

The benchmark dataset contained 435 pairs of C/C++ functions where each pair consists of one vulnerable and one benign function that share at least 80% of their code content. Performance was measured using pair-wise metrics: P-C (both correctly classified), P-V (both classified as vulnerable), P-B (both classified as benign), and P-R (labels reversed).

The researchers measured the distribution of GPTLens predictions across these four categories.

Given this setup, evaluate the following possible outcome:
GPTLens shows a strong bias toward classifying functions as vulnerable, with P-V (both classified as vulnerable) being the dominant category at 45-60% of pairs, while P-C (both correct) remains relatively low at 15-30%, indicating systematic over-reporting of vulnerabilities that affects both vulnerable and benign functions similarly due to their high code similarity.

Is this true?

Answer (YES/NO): NO